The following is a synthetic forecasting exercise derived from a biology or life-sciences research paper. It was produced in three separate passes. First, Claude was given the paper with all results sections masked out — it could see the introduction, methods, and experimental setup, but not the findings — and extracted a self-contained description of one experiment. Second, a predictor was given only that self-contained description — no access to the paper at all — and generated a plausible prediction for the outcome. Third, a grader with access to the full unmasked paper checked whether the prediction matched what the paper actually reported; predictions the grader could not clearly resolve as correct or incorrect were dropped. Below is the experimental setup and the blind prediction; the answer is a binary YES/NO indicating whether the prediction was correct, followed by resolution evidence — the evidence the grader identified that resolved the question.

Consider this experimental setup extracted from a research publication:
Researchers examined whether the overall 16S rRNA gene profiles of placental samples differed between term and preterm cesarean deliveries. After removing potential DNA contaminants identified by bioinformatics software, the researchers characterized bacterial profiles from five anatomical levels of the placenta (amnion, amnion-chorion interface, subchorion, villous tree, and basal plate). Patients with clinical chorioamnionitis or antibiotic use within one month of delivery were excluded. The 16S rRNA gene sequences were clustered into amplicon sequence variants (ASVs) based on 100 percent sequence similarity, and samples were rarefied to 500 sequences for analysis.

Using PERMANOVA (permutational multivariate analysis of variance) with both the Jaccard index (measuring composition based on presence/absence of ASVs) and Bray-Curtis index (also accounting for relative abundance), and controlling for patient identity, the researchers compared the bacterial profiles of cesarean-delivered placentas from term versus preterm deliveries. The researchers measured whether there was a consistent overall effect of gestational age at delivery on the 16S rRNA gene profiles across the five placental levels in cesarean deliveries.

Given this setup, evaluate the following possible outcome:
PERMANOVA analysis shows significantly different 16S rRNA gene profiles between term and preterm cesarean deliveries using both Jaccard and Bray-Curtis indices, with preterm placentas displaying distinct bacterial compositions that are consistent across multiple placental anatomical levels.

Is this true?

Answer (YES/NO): NO